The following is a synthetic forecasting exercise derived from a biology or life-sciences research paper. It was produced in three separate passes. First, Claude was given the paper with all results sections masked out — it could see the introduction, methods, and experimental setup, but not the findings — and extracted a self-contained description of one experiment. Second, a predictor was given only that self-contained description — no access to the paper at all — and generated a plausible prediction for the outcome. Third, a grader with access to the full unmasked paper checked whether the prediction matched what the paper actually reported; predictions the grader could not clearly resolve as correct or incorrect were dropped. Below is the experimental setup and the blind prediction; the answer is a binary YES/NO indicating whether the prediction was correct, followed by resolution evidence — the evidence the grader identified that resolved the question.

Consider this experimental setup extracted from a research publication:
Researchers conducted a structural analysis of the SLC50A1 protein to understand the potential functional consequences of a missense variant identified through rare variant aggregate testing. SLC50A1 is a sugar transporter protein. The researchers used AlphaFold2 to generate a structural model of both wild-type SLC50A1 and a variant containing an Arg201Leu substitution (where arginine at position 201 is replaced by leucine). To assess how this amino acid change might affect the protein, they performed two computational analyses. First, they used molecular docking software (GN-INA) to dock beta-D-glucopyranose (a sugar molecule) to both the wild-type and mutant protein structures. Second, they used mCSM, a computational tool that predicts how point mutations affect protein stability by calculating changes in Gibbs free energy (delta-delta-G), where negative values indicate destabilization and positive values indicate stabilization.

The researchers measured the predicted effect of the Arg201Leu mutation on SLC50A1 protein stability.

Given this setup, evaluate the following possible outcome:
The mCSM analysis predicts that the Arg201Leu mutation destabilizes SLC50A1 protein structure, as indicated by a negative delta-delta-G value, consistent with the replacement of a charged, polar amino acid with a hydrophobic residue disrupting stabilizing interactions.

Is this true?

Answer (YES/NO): YES